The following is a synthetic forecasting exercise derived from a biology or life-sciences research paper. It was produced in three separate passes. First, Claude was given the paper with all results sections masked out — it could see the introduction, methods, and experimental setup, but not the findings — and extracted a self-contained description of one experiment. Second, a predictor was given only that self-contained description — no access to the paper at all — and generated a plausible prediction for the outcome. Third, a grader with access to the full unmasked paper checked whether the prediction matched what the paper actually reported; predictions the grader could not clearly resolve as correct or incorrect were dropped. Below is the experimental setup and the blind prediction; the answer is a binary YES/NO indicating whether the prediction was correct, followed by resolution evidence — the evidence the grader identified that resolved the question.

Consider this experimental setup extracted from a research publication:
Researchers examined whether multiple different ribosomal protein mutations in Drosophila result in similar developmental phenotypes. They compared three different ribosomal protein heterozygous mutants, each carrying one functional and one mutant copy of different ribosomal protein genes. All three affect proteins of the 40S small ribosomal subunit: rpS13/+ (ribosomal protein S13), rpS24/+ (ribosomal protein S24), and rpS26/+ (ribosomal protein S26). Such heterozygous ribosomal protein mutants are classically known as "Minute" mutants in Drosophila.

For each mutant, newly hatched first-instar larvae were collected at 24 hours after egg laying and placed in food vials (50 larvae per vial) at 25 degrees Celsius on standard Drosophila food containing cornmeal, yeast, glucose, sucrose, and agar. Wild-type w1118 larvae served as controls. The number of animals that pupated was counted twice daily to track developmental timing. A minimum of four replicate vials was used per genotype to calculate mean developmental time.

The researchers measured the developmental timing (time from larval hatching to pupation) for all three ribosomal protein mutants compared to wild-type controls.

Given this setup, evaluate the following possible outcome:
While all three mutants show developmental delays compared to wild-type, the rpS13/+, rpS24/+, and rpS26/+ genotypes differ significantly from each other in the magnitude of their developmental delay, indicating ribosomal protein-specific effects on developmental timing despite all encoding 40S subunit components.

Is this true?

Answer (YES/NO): NO